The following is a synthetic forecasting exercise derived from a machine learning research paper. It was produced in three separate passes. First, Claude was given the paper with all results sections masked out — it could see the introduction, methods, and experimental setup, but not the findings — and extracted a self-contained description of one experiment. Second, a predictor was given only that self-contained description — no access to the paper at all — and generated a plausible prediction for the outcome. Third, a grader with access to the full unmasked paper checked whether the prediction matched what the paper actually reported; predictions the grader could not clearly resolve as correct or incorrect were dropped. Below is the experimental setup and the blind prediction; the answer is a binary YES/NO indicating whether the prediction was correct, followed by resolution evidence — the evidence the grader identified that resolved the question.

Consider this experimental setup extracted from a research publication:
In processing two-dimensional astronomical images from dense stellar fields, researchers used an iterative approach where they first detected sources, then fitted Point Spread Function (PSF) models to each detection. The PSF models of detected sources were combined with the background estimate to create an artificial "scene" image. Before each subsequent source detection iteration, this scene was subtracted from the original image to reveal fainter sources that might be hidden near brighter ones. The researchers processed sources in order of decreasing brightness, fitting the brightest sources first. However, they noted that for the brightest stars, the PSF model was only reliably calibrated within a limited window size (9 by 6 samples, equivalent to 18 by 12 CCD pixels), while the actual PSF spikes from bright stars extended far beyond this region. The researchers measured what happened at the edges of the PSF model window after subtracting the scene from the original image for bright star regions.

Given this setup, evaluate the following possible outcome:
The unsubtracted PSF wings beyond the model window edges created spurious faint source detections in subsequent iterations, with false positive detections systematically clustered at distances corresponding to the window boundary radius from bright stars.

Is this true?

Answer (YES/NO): YES